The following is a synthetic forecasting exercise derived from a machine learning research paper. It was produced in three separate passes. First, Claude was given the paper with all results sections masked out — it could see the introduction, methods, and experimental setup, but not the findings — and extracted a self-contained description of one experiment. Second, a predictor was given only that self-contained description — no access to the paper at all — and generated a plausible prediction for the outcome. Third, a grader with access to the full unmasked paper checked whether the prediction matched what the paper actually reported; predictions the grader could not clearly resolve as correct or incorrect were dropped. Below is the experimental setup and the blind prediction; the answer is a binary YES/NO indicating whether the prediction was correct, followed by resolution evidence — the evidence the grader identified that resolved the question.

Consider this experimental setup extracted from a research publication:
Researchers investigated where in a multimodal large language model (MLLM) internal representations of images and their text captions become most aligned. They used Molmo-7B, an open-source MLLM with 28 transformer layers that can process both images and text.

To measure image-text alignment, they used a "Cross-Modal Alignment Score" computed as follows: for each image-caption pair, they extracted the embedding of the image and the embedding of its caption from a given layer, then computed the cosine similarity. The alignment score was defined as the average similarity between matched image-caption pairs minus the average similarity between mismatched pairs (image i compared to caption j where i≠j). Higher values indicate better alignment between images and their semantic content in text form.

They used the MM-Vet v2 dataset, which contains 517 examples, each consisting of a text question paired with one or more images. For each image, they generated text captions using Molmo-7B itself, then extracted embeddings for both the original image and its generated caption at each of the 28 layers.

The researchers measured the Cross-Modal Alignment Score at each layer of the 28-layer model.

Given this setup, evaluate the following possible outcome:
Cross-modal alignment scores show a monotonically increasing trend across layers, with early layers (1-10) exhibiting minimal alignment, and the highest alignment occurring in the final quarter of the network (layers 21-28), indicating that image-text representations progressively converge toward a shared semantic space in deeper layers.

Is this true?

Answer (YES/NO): NO